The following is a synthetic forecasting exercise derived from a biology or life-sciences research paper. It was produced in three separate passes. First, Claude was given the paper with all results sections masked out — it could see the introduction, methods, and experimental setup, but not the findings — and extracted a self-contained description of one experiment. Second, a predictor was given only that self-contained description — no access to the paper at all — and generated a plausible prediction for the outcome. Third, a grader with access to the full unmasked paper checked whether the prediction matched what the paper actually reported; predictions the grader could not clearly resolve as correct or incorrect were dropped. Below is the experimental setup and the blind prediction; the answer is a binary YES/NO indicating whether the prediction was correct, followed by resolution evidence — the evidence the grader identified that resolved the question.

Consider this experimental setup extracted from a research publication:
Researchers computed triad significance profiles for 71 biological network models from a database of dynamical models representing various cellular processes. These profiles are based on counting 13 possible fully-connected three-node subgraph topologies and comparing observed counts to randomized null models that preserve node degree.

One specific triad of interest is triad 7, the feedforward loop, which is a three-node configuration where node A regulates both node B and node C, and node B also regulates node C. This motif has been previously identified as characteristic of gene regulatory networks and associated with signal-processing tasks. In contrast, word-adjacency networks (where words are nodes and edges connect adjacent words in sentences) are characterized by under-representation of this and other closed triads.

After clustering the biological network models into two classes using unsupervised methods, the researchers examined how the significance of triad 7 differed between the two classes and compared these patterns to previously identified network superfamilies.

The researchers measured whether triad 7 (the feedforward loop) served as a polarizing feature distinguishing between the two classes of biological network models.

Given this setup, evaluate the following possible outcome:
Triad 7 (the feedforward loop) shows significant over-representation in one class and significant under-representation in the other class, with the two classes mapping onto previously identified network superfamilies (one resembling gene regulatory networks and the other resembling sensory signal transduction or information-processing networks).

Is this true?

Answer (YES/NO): NO